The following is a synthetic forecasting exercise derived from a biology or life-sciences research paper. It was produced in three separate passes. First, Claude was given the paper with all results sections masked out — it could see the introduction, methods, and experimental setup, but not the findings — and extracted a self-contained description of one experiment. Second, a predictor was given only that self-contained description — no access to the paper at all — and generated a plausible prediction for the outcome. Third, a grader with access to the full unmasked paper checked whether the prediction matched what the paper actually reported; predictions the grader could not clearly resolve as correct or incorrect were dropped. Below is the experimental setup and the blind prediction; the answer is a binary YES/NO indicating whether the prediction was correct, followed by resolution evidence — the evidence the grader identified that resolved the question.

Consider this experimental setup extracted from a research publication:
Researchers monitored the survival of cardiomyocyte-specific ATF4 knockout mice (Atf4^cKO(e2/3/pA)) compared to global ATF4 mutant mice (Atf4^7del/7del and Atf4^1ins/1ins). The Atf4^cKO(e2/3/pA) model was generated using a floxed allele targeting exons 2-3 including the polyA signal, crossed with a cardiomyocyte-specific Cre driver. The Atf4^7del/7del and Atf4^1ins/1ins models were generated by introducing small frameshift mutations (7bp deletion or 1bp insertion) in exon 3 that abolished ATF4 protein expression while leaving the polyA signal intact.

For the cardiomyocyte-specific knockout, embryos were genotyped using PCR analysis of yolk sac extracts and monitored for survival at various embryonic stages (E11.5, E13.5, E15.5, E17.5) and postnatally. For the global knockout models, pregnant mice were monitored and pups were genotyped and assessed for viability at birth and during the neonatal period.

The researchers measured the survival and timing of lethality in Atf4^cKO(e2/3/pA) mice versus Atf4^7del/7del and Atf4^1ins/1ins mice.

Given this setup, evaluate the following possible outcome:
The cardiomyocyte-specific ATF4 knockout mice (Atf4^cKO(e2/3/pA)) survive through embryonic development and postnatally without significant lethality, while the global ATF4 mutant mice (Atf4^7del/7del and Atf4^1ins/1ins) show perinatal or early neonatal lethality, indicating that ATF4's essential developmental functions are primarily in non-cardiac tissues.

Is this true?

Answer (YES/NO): NO